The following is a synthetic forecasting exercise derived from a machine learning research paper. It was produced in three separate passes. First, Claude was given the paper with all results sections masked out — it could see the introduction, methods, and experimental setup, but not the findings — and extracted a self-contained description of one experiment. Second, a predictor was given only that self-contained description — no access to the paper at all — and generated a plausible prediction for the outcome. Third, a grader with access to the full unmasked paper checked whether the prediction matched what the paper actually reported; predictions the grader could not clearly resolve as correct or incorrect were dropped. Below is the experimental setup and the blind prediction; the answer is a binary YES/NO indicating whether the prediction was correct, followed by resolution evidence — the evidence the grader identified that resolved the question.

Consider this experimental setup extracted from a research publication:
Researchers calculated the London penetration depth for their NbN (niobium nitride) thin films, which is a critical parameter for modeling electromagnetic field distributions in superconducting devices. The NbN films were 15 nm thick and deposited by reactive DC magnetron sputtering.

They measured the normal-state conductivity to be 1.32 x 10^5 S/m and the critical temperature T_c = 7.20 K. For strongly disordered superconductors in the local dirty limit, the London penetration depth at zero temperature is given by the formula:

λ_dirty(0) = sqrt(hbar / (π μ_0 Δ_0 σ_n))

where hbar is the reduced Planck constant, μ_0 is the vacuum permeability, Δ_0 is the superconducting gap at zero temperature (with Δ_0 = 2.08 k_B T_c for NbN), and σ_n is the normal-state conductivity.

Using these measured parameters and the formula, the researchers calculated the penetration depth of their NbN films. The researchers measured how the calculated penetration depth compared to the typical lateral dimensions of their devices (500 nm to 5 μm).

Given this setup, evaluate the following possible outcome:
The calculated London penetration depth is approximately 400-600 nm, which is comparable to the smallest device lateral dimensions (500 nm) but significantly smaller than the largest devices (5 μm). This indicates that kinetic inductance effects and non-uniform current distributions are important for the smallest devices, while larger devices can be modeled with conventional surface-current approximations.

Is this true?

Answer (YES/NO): NO